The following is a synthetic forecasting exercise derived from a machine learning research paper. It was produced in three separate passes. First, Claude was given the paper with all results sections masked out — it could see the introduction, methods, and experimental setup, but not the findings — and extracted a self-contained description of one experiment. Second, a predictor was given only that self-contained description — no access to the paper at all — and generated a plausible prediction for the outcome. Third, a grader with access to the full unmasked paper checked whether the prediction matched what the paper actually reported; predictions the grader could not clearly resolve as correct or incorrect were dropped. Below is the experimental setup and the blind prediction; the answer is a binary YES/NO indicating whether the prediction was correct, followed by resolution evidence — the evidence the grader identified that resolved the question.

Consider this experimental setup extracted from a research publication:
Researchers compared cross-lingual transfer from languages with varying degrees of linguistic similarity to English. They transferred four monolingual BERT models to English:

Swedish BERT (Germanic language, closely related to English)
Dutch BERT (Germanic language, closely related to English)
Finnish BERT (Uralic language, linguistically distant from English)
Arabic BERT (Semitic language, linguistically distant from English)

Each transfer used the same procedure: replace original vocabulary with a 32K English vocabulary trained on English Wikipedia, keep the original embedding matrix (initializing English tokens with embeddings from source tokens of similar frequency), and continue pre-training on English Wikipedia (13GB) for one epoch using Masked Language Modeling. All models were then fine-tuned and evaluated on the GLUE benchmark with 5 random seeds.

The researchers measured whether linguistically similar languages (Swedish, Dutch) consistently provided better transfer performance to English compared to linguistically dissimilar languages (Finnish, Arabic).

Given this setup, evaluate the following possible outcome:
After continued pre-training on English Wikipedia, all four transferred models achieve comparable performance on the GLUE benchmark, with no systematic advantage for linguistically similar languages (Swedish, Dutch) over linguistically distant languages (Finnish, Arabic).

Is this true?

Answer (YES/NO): YES